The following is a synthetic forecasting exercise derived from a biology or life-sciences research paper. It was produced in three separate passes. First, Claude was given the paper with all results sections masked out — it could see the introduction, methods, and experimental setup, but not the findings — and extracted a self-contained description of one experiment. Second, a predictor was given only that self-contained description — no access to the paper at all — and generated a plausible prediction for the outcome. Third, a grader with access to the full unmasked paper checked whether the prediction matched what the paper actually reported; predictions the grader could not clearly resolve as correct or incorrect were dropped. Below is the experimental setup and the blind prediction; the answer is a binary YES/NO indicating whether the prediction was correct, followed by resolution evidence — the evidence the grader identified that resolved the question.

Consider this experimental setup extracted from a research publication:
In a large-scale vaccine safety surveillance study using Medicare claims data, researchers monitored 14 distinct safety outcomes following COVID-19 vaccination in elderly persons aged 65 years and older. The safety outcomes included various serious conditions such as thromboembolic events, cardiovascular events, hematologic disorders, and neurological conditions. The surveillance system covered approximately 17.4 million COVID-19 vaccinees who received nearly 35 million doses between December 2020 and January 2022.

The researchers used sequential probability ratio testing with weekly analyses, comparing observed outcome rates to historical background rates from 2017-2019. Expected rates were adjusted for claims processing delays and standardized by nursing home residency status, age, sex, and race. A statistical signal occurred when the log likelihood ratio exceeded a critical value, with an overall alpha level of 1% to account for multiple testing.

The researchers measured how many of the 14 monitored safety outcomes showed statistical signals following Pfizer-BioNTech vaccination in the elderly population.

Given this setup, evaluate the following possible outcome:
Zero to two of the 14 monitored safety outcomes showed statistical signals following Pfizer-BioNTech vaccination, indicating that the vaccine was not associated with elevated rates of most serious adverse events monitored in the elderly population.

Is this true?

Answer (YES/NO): NO